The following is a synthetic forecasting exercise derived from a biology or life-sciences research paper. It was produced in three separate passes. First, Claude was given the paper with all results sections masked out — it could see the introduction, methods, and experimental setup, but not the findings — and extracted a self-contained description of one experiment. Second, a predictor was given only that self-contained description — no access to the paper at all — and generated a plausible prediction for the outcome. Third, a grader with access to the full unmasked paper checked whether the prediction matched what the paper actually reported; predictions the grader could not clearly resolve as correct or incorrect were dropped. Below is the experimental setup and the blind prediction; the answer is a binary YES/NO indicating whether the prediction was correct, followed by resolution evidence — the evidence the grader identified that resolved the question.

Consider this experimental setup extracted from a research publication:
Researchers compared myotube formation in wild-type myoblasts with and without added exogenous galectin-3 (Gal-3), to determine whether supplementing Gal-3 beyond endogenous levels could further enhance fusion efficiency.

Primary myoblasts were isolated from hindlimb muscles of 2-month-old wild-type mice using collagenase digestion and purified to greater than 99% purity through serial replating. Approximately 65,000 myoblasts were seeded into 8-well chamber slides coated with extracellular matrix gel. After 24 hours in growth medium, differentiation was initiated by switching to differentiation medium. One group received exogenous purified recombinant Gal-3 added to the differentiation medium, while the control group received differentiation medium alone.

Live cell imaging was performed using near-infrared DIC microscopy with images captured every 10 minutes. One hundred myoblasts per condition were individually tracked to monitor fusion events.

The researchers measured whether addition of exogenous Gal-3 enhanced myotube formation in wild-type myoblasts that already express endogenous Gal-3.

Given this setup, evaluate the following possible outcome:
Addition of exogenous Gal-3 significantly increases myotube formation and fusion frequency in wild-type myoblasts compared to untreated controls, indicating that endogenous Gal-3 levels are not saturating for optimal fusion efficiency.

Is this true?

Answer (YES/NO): YES